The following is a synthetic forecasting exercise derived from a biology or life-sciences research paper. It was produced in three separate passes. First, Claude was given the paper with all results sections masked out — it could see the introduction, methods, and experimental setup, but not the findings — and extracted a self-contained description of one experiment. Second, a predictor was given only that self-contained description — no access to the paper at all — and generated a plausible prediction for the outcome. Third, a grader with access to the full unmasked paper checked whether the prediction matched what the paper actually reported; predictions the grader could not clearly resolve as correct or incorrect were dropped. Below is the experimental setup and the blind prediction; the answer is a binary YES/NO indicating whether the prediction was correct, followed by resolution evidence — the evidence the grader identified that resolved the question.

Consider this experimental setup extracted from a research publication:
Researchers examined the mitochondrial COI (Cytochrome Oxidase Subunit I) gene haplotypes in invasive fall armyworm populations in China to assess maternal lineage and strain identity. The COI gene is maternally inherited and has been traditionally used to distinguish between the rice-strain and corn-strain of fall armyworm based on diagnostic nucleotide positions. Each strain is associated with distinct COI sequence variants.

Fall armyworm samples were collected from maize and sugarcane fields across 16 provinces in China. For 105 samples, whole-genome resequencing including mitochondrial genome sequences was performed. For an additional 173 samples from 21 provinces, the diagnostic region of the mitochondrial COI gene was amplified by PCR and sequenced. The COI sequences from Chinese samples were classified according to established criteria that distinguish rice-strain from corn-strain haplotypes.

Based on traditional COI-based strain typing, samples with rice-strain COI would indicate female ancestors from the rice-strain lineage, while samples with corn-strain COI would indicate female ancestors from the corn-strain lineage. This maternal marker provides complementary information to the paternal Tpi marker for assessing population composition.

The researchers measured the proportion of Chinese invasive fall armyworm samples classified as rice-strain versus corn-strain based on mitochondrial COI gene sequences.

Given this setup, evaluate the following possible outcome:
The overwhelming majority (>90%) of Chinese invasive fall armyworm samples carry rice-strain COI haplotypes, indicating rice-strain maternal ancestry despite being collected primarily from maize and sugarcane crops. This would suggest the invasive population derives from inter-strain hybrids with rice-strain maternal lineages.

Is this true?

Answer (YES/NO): YES